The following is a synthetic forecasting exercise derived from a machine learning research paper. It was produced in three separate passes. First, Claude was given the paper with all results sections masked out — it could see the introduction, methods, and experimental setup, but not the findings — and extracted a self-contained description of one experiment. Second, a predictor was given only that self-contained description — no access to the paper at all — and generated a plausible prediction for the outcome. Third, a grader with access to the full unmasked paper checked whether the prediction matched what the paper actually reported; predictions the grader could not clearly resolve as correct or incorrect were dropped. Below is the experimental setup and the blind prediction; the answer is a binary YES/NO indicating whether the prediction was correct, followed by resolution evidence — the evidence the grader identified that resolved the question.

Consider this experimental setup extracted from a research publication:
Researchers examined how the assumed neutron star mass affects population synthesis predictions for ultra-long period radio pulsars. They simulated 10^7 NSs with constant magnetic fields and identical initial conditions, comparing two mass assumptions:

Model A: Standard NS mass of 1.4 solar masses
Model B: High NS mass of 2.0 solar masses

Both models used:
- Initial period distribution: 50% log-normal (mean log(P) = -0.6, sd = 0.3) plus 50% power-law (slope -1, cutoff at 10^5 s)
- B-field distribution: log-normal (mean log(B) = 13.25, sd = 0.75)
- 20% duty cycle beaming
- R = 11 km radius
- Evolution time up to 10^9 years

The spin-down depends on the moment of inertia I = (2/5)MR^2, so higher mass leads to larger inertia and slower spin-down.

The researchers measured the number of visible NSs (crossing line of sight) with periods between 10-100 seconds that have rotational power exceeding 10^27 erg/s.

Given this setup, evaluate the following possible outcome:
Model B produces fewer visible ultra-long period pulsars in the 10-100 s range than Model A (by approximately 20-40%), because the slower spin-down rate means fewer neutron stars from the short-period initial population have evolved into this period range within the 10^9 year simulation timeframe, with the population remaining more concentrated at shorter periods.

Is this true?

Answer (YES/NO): NO